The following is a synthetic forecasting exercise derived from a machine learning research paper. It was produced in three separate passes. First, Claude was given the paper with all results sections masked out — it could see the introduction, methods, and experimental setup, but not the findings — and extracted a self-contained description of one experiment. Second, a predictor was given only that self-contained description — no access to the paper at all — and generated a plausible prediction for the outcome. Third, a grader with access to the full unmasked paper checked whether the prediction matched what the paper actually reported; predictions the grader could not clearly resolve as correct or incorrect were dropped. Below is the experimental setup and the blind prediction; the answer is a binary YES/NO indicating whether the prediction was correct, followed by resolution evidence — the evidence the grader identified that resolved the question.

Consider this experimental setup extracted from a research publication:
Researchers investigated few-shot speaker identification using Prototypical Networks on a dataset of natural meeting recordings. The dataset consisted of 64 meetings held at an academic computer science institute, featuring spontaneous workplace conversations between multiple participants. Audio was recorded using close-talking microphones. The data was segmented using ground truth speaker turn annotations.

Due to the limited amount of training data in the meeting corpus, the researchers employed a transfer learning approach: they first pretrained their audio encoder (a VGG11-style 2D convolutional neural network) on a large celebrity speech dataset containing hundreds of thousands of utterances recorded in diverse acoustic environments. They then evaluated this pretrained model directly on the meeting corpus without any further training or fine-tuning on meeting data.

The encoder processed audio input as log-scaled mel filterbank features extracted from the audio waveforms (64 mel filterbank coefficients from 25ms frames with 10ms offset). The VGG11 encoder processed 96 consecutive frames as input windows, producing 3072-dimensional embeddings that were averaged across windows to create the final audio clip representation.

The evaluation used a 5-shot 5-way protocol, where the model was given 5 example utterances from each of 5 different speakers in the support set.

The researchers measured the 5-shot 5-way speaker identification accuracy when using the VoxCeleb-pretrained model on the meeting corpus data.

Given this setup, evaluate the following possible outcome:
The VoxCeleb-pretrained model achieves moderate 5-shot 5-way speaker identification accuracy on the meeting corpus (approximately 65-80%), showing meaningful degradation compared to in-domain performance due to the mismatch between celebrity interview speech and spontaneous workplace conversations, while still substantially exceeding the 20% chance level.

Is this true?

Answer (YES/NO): NO